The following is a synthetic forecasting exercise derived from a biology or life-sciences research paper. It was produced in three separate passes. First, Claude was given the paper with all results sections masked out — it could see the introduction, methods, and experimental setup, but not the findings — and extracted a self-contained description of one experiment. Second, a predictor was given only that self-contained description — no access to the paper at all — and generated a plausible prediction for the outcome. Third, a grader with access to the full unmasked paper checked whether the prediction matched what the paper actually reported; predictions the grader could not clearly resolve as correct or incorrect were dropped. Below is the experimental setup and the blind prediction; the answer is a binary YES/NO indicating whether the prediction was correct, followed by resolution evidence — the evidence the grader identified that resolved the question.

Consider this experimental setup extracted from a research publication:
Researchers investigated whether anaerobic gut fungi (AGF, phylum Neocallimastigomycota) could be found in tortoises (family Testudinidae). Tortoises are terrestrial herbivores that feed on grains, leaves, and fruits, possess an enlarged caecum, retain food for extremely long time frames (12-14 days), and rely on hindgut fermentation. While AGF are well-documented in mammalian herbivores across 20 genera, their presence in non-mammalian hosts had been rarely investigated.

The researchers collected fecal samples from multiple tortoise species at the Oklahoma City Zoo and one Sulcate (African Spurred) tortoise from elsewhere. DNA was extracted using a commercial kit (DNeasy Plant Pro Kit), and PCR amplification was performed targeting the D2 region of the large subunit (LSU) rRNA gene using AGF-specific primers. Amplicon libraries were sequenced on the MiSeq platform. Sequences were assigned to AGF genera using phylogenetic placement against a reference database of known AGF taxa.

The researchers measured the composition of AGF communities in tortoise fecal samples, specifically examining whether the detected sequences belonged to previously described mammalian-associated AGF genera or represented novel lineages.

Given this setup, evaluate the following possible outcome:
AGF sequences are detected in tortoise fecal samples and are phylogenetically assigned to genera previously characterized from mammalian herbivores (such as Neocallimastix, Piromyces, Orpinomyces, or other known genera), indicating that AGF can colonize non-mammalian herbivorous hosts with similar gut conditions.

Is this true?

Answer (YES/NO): NO